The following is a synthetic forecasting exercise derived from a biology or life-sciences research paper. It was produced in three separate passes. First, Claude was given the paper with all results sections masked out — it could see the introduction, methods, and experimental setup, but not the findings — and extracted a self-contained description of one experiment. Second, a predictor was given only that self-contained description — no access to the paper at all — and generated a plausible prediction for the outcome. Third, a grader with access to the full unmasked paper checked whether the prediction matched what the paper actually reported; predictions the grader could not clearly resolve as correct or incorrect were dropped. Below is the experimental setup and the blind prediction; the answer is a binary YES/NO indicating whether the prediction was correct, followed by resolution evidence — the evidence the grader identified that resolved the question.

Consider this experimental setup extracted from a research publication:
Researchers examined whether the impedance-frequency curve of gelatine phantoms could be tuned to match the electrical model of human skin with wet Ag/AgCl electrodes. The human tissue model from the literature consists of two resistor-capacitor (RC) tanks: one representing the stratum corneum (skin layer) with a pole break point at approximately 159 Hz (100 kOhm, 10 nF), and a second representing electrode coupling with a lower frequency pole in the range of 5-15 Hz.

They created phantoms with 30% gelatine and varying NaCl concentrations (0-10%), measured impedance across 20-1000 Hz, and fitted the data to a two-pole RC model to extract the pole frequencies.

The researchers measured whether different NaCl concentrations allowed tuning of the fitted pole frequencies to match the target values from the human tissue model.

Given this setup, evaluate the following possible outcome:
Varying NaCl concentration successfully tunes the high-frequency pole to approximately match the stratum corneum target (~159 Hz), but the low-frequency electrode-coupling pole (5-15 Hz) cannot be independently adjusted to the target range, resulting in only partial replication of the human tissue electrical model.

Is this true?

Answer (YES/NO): NO